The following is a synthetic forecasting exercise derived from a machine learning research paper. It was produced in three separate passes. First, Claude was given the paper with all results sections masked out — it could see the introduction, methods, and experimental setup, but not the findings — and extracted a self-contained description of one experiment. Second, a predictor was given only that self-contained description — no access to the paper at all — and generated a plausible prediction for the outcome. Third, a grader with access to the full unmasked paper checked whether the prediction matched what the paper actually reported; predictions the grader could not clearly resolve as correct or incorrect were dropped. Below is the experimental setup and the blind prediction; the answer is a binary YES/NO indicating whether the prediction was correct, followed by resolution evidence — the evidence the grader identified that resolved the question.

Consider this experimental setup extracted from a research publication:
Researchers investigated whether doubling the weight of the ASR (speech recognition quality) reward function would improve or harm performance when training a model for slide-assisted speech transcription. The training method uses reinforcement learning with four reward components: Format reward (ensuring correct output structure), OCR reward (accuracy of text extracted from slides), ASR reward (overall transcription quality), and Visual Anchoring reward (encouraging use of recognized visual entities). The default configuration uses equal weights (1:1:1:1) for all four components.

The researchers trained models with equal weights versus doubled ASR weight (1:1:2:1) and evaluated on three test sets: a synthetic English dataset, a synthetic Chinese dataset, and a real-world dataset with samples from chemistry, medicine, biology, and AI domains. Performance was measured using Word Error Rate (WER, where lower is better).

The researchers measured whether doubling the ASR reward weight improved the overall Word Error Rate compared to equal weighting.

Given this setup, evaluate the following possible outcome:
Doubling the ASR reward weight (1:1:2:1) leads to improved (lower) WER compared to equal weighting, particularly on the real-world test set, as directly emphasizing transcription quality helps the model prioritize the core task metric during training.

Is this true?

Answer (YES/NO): NO